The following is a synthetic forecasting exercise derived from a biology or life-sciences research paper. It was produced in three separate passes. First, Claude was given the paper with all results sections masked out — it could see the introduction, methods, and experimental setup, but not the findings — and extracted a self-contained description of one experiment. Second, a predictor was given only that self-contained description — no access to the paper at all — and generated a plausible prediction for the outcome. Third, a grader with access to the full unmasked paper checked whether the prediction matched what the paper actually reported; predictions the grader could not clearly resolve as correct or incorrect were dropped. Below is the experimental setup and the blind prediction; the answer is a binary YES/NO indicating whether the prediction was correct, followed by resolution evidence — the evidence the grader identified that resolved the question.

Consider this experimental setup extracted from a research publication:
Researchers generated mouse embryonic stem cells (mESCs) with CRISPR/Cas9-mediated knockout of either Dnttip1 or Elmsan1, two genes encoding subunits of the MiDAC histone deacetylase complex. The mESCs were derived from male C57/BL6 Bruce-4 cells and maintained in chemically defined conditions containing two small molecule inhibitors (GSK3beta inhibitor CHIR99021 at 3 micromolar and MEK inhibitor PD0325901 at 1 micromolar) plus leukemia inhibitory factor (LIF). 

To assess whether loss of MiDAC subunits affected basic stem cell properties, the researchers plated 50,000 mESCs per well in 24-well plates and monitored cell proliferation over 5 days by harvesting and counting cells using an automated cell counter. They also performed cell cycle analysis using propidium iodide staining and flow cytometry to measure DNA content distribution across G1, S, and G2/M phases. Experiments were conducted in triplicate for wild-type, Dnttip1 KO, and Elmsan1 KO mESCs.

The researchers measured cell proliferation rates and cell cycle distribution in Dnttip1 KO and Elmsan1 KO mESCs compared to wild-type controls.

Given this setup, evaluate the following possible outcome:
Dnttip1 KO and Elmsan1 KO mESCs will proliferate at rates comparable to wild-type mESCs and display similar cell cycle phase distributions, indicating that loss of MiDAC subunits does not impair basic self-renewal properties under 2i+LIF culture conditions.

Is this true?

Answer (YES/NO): YES